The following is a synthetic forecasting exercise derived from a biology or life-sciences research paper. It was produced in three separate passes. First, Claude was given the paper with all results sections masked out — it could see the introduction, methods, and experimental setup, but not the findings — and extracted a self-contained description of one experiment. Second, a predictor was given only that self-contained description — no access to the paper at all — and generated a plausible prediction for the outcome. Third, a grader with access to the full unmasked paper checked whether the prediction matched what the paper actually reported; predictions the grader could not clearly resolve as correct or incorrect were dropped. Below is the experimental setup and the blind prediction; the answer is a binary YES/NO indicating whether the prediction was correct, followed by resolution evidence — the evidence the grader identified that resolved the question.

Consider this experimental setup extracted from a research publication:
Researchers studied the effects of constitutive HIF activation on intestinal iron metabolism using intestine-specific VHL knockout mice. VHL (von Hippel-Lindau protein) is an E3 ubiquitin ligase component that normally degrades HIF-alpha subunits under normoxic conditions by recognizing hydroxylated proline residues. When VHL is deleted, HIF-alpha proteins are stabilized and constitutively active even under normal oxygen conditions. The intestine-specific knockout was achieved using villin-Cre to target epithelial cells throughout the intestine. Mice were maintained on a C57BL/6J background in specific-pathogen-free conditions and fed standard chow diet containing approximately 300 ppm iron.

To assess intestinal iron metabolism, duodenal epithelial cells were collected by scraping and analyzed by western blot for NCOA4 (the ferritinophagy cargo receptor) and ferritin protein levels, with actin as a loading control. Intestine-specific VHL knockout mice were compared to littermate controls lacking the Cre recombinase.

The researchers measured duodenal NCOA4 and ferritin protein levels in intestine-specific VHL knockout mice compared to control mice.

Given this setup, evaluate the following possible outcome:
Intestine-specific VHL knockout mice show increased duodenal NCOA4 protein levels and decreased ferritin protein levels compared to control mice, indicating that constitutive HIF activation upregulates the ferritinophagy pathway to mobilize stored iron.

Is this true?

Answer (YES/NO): NO